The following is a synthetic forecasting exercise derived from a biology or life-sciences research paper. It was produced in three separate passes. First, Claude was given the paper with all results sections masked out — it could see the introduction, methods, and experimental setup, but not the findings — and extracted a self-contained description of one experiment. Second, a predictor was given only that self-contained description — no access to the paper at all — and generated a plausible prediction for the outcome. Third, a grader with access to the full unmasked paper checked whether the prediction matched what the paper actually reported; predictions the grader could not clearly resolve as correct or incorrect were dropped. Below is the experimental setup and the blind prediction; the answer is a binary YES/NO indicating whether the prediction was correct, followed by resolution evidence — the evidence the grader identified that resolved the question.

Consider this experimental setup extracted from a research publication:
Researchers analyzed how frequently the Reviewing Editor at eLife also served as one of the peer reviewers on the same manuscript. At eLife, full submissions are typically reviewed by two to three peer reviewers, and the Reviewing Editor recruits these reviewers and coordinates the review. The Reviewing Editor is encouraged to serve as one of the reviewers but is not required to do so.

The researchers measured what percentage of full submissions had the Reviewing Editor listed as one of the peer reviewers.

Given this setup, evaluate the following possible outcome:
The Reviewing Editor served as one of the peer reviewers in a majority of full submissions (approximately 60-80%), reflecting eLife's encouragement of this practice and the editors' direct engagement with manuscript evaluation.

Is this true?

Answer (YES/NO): NO